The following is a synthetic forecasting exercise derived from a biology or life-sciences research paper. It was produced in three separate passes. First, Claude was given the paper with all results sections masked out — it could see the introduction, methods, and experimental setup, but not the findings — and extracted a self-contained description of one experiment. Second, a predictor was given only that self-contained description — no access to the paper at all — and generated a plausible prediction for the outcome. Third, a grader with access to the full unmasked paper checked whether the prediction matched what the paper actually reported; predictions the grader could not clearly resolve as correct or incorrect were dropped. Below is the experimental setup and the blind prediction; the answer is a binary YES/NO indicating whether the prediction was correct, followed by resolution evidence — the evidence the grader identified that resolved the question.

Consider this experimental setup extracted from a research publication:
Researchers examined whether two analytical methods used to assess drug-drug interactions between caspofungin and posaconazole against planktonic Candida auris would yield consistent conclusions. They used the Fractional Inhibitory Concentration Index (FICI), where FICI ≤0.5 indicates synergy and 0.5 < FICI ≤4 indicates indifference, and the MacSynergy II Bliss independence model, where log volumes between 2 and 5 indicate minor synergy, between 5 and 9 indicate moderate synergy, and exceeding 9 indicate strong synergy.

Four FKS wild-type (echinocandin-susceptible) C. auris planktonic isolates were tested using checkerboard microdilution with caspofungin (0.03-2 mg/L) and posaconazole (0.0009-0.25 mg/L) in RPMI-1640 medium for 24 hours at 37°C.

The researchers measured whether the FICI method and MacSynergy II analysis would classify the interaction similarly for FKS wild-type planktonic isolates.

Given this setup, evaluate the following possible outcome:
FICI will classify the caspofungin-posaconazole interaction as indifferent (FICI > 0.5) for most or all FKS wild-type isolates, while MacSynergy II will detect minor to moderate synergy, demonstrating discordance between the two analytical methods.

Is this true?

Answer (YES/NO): YES